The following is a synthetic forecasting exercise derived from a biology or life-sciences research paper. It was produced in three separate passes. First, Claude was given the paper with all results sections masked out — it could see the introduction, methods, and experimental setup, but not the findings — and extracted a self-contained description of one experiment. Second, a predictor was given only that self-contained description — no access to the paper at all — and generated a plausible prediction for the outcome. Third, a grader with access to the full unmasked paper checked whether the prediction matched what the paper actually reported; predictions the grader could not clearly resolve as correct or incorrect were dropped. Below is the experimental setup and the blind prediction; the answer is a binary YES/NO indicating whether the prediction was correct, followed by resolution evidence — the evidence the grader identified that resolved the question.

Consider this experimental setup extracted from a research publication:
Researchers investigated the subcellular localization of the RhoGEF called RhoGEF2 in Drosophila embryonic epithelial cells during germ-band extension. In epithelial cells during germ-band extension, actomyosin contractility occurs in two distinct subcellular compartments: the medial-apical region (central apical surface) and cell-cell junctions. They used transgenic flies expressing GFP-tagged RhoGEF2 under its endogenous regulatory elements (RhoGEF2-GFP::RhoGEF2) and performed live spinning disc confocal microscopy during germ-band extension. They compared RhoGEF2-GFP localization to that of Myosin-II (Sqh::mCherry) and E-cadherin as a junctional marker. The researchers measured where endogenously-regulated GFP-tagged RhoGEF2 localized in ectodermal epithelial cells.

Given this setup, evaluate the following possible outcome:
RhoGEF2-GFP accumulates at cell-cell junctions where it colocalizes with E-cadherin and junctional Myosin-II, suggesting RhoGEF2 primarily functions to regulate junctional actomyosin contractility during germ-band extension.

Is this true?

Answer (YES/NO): NO